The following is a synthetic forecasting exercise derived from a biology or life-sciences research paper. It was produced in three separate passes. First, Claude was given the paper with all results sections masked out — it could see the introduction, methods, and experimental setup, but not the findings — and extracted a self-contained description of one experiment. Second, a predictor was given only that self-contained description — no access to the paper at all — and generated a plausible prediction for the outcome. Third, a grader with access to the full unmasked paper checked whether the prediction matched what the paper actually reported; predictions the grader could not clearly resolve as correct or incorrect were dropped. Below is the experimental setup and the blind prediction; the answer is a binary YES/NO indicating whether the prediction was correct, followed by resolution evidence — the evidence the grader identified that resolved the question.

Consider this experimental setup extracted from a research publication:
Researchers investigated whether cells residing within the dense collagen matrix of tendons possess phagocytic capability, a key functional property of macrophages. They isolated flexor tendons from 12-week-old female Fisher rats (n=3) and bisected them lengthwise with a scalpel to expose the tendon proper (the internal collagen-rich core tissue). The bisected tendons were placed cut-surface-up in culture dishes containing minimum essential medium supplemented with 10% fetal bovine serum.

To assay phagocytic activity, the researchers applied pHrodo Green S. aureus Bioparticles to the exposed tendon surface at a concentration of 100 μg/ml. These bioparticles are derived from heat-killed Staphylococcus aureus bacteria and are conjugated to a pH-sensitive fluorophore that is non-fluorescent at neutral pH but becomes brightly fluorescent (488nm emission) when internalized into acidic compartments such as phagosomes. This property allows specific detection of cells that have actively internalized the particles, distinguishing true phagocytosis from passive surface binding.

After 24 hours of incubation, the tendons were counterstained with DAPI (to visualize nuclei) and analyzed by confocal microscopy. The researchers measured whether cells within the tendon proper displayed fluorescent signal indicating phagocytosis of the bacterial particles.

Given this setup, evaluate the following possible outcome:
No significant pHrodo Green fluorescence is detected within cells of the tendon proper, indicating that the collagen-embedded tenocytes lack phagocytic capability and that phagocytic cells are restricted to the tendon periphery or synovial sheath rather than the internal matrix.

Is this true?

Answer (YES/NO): NO